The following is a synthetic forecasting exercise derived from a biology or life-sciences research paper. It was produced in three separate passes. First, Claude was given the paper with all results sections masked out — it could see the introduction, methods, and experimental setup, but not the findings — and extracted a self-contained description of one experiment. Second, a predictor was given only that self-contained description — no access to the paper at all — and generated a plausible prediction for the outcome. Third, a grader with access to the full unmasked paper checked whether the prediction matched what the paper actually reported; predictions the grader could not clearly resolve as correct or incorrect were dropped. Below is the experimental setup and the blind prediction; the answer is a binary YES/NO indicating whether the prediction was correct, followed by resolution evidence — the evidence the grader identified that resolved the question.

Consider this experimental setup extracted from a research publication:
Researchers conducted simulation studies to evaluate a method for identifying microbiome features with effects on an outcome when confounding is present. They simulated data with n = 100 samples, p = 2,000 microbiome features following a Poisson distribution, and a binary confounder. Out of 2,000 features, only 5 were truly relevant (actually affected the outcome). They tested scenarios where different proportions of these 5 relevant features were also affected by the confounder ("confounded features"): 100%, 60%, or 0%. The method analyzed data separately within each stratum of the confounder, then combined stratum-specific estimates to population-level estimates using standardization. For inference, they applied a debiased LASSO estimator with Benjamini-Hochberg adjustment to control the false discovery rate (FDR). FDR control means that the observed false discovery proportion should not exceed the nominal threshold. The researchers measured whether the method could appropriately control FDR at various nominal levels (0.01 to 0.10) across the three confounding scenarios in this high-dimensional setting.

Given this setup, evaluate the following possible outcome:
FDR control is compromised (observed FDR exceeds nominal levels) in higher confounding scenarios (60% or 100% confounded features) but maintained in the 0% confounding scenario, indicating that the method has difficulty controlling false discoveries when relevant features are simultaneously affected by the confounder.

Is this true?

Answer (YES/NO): NO